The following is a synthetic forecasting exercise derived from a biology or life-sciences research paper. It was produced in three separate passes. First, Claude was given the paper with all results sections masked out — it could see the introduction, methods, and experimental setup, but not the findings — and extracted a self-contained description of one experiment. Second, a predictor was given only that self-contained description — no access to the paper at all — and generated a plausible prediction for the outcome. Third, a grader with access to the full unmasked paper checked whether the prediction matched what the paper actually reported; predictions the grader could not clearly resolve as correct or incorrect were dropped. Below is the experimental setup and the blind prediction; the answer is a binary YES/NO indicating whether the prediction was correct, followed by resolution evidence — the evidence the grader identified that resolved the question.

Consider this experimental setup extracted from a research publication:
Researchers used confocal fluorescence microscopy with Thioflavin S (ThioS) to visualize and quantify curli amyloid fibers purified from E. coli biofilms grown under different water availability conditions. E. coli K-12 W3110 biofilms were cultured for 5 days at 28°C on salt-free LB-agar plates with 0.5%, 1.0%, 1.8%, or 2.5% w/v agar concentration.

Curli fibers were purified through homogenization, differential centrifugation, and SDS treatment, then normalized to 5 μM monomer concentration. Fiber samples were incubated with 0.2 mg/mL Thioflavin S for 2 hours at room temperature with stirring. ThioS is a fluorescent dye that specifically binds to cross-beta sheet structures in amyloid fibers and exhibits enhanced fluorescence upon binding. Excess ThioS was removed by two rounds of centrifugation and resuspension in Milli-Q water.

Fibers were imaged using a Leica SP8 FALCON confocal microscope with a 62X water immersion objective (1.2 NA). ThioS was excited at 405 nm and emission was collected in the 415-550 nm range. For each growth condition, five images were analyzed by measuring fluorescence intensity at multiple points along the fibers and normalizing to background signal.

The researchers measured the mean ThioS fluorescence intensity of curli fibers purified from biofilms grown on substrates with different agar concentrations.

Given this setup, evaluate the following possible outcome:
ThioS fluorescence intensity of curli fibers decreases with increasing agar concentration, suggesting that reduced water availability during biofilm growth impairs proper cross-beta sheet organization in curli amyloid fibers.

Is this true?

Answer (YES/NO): NO